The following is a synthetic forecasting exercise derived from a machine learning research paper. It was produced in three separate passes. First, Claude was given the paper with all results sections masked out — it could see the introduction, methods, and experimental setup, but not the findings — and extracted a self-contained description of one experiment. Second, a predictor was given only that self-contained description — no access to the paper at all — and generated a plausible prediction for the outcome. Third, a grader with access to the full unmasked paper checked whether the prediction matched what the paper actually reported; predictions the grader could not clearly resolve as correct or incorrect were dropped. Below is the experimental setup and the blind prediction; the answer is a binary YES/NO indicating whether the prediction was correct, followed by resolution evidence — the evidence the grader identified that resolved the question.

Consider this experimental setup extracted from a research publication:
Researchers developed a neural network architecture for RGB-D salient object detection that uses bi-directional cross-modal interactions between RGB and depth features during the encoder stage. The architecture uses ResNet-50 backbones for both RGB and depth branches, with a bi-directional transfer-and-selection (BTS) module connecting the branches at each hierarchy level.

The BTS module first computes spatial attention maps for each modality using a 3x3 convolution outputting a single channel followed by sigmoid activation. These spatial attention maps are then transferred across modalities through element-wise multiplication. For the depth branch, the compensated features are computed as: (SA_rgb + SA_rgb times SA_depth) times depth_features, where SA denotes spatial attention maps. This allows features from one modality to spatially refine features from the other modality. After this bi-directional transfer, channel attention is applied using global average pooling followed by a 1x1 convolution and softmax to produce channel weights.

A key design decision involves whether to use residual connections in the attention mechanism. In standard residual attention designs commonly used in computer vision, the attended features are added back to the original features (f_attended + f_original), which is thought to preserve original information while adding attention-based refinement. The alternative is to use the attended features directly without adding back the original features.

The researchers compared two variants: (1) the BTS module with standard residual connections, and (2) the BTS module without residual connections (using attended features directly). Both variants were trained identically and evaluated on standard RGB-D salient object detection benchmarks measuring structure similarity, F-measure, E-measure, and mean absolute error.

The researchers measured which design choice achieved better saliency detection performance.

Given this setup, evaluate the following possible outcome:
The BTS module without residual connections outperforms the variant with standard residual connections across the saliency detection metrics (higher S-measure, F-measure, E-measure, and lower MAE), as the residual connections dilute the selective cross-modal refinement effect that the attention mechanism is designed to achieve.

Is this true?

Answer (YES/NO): YES